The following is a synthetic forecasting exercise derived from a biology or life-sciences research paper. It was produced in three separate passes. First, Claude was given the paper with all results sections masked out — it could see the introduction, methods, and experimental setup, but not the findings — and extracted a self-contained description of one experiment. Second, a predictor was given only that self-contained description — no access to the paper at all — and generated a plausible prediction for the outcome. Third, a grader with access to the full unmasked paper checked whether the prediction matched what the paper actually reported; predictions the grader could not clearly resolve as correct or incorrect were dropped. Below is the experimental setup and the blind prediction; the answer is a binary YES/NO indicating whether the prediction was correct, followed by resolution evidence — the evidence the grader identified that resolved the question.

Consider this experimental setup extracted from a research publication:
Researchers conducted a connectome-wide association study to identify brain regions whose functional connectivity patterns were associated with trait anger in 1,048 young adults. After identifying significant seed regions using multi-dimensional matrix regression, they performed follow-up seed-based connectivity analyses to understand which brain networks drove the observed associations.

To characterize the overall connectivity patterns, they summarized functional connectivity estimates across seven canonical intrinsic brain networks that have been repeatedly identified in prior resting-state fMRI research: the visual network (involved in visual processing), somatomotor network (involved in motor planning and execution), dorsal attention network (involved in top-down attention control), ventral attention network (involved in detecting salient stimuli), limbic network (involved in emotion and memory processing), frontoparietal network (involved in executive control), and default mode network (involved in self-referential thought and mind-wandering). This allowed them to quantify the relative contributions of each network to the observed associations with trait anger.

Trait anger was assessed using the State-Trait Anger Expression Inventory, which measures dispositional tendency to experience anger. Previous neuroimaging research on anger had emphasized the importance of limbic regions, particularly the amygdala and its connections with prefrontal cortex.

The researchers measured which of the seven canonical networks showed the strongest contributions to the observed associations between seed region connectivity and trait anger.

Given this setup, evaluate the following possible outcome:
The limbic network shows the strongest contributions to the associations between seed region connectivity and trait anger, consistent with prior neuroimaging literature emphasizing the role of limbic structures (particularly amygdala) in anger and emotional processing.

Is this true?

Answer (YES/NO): NO